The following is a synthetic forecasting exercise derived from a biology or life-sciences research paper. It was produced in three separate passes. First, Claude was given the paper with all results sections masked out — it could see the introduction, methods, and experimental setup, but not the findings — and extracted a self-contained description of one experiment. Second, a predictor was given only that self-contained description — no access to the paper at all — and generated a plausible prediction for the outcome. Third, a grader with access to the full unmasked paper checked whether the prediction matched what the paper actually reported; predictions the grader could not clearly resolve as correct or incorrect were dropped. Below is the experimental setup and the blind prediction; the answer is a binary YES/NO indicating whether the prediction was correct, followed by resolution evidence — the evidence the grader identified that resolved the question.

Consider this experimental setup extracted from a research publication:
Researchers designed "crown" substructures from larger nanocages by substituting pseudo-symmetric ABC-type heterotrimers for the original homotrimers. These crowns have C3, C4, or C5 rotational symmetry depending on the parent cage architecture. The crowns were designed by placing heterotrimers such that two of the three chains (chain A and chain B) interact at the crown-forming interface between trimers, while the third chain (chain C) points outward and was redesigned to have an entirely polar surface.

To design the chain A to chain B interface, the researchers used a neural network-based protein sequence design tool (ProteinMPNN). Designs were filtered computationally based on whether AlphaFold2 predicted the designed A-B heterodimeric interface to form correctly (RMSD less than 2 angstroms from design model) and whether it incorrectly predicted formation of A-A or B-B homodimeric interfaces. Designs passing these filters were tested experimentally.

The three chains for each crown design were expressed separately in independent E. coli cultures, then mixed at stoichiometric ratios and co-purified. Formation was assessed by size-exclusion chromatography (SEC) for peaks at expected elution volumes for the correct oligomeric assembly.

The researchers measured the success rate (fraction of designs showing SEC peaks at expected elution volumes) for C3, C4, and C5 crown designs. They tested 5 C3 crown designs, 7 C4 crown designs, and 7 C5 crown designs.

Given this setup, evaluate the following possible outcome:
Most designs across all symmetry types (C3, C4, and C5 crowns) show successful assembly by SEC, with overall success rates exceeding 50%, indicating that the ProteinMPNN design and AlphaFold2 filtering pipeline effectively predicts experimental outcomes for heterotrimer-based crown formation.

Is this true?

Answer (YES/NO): NO